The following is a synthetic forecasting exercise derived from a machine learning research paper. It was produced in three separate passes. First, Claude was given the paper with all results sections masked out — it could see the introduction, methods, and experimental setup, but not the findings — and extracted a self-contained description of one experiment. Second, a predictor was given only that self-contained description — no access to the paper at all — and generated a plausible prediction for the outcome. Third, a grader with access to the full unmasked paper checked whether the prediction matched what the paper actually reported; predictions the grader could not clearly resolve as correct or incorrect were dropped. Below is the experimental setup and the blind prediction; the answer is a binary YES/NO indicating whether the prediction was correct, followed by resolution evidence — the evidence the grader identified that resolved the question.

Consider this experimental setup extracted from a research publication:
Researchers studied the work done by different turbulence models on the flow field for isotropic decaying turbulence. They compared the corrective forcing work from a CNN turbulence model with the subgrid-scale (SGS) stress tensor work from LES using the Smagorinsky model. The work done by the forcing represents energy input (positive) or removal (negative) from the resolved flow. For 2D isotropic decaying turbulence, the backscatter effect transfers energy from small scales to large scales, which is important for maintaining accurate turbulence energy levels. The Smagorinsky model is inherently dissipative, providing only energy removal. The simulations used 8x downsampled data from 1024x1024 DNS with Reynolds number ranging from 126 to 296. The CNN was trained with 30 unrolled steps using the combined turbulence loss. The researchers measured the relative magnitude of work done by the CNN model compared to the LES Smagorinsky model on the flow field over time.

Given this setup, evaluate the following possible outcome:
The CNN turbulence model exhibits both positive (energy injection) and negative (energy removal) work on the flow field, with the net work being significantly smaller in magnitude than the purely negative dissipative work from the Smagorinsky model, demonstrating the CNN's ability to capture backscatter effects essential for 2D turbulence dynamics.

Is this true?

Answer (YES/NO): NO